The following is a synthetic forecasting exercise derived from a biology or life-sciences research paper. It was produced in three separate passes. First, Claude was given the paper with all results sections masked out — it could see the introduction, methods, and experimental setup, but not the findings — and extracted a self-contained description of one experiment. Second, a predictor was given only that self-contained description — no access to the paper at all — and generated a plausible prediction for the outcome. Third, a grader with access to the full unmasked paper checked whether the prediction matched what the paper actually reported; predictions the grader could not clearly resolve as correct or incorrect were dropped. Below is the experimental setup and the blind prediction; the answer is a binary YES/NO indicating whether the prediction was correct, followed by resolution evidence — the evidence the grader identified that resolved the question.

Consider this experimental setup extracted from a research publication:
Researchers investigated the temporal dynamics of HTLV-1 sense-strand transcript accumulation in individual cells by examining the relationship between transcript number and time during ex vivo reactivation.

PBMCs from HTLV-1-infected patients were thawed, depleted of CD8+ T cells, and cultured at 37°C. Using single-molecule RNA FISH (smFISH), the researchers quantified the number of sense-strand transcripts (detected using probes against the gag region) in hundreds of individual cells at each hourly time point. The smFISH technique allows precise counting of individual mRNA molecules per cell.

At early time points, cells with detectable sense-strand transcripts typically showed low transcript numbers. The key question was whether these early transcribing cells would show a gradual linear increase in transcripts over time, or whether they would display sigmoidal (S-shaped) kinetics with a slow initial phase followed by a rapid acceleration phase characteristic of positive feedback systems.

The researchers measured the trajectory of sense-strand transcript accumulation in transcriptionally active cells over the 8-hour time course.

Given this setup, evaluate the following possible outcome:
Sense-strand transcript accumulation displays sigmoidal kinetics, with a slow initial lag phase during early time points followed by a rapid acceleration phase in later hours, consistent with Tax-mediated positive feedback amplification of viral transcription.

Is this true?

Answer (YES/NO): YES